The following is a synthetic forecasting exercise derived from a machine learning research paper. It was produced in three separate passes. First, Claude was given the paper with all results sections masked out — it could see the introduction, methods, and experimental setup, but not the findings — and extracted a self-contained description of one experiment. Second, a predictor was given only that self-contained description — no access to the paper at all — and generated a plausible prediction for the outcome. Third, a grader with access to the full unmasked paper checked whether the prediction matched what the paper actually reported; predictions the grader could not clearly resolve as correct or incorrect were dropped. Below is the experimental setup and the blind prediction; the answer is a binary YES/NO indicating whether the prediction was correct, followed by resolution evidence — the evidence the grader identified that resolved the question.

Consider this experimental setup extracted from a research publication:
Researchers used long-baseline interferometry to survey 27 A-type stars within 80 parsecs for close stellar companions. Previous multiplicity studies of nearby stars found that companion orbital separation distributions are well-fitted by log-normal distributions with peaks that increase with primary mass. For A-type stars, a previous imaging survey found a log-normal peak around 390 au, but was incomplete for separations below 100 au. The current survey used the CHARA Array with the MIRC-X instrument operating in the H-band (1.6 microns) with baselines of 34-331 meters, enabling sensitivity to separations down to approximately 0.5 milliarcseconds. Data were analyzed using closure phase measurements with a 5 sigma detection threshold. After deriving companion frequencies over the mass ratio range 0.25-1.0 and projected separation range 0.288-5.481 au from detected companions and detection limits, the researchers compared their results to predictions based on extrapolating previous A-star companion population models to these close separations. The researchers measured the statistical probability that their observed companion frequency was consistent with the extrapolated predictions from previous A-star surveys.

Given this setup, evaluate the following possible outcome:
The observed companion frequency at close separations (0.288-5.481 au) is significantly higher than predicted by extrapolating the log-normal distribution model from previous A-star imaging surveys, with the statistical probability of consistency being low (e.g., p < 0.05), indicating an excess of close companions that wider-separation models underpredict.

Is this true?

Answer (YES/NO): YES